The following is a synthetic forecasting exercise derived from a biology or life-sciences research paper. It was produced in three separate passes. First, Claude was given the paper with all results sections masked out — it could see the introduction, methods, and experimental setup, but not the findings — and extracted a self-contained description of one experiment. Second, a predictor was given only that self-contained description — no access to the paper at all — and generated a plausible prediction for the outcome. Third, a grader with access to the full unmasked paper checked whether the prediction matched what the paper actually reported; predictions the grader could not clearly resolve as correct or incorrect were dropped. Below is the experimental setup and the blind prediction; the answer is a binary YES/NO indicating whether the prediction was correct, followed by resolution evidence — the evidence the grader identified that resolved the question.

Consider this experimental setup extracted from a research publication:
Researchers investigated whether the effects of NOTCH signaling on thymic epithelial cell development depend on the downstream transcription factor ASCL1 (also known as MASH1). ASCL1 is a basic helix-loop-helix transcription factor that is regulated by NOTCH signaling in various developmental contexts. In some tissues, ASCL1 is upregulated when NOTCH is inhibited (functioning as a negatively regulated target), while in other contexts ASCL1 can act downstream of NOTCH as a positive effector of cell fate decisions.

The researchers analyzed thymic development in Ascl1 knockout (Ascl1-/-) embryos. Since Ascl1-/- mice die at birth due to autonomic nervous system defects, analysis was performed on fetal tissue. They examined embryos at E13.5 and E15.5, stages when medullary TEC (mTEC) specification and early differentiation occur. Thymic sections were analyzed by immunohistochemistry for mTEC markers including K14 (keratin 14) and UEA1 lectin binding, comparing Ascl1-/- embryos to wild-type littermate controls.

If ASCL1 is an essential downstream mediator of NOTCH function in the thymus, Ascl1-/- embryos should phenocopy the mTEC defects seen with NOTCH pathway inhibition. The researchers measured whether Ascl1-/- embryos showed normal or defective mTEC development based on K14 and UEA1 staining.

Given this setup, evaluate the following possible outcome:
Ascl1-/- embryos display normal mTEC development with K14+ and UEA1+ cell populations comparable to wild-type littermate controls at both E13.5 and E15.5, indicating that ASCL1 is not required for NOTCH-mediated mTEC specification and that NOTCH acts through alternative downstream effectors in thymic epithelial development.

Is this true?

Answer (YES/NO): NO